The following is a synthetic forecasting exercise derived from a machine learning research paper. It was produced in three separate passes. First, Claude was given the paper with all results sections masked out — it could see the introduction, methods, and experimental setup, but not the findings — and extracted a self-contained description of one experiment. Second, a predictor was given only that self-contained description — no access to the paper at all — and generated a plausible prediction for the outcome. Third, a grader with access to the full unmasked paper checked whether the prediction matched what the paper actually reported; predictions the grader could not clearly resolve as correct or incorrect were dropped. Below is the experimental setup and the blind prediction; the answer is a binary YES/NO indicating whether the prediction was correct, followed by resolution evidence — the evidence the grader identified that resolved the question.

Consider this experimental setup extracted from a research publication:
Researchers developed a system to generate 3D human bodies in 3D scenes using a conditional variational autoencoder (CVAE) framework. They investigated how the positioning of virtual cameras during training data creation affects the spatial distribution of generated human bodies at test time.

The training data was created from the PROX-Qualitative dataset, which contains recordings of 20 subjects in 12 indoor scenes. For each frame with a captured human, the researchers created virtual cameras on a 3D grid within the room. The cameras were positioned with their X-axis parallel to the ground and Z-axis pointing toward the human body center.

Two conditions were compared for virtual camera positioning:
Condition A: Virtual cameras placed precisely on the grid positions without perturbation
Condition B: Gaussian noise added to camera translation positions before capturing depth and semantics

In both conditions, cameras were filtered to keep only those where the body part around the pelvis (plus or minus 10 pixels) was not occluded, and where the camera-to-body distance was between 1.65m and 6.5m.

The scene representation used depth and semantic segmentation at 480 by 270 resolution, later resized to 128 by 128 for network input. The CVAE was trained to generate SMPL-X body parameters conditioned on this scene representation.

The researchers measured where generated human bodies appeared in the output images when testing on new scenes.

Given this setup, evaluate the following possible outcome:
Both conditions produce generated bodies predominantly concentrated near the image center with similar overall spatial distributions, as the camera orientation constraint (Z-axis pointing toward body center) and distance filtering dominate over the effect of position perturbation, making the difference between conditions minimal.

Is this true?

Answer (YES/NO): NO